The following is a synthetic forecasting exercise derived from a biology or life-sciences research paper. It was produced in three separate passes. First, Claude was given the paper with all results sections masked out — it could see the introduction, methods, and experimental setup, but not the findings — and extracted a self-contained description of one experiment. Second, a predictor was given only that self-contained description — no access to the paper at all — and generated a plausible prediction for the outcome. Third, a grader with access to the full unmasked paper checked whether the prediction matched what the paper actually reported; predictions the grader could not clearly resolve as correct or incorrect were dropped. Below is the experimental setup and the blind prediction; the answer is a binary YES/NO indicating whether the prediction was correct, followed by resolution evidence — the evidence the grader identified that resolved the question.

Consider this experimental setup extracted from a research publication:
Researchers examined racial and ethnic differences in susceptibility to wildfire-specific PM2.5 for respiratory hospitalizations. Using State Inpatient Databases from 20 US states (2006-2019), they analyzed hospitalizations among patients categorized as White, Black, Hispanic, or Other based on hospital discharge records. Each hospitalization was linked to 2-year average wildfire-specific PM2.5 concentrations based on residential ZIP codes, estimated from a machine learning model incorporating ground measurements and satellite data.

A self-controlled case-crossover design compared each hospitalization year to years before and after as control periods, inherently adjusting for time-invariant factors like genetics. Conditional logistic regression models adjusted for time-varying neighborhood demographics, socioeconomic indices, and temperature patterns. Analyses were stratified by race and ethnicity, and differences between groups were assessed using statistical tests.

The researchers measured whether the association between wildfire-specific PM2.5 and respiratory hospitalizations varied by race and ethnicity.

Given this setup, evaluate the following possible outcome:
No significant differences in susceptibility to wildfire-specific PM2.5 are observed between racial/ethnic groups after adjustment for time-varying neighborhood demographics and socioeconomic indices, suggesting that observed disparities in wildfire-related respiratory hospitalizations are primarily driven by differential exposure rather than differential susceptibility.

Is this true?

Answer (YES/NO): NO